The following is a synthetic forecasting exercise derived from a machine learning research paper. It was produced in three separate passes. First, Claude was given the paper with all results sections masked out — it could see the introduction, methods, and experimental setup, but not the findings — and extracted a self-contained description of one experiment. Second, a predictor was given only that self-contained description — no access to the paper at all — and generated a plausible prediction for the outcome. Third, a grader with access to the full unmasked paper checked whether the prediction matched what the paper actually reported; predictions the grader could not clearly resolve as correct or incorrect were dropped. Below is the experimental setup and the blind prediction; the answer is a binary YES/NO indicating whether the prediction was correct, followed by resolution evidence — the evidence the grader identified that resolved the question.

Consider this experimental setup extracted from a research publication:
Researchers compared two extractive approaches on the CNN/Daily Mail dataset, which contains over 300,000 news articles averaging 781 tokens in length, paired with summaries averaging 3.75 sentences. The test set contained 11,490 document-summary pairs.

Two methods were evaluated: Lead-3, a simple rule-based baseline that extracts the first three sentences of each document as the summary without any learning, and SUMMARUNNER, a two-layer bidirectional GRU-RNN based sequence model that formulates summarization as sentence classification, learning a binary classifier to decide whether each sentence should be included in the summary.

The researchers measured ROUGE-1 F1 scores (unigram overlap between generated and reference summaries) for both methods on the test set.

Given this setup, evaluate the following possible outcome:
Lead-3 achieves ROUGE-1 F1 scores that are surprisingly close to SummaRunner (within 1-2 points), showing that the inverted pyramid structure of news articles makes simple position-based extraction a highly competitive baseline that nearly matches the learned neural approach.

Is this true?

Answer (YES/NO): NO